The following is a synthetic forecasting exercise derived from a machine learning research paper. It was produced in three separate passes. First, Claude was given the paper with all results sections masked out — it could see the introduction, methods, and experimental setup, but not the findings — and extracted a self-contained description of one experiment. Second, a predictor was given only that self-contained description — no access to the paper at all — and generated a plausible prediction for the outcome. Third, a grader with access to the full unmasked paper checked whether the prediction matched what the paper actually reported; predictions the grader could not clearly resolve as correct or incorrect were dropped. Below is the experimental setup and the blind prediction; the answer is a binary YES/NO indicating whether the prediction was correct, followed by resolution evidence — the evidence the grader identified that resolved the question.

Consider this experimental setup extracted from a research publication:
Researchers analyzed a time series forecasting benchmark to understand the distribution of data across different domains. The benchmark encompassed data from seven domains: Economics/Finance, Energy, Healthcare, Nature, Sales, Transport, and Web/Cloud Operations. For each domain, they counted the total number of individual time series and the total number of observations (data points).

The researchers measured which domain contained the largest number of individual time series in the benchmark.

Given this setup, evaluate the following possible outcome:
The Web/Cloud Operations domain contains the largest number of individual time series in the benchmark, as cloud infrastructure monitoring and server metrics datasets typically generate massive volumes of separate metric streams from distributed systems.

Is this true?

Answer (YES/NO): NO